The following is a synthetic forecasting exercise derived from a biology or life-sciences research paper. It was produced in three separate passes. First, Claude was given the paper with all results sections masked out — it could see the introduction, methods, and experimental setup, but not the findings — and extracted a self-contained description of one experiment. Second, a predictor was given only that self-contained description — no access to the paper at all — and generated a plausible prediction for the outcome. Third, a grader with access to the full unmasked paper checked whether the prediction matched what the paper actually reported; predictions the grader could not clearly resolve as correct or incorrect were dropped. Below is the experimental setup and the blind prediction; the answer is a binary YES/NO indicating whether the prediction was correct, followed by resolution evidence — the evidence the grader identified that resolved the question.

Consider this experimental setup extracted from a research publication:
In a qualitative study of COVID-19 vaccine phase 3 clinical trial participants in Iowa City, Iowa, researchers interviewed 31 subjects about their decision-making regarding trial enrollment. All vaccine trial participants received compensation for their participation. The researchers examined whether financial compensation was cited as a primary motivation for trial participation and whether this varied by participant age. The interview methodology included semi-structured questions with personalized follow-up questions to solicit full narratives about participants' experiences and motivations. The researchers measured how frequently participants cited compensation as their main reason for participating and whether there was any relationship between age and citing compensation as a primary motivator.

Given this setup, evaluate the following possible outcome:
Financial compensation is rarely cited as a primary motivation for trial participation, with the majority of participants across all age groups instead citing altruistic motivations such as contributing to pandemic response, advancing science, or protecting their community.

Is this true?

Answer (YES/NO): NO